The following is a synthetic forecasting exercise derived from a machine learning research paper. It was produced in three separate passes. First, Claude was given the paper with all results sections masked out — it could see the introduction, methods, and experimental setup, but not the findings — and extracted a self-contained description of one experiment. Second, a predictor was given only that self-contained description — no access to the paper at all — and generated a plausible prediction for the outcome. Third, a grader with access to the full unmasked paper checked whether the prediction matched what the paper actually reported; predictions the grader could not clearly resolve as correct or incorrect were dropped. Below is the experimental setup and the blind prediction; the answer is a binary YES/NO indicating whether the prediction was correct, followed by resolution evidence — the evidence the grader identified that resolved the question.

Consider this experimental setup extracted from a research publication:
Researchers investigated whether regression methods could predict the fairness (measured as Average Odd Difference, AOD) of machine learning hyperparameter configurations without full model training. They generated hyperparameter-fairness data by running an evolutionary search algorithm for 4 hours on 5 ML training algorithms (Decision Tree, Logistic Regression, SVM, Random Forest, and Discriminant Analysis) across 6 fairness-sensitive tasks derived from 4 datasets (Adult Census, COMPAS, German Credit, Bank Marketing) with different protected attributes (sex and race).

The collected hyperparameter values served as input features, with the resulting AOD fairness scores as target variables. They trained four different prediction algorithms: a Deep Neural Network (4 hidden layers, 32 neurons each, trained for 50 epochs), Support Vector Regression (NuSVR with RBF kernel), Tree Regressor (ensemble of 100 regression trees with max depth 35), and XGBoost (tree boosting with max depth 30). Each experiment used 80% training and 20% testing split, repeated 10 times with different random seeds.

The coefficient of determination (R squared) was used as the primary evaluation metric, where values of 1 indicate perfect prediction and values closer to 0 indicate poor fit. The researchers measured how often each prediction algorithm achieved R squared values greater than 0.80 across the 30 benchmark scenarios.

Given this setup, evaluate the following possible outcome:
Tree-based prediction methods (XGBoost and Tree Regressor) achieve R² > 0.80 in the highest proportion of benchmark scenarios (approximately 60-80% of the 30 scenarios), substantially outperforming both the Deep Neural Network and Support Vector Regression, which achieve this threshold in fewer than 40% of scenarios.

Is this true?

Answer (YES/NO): YES